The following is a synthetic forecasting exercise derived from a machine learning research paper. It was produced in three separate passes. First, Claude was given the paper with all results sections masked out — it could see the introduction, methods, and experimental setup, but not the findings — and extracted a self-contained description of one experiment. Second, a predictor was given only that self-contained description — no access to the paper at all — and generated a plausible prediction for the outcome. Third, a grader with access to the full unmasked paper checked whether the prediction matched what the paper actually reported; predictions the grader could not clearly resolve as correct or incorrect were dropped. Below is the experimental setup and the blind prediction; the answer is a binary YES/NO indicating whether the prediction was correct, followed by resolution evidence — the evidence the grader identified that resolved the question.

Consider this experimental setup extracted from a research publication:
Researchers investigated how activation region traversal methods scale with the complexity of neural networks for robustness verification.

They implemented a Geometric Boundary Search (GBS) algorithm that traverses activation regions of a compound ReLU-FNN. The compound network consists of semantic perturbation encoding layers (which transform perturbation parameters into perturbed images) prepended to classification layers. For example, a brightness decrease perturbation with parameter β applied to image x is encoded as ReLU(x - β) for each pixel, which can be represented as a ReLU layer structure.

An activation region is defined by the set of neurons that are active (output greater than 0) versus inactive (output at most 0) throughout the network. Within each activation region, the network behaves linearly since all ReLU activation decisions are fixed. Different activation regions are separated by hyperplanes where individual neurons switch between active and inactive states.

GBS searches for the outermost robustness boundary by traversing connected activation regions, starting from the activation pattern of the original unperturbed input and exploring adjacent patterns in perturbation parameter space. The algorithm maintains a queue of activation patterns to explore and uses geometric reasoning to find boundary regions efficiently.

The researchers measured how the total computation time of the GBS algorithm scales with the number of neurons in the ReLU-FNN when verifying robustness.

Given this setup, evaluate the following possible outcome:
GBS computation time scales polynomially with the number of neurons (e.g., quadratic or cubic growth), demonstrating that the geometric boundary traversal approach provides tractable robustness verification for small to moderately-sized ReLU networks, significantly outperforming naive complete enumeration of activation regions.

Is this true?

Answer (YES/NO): NO